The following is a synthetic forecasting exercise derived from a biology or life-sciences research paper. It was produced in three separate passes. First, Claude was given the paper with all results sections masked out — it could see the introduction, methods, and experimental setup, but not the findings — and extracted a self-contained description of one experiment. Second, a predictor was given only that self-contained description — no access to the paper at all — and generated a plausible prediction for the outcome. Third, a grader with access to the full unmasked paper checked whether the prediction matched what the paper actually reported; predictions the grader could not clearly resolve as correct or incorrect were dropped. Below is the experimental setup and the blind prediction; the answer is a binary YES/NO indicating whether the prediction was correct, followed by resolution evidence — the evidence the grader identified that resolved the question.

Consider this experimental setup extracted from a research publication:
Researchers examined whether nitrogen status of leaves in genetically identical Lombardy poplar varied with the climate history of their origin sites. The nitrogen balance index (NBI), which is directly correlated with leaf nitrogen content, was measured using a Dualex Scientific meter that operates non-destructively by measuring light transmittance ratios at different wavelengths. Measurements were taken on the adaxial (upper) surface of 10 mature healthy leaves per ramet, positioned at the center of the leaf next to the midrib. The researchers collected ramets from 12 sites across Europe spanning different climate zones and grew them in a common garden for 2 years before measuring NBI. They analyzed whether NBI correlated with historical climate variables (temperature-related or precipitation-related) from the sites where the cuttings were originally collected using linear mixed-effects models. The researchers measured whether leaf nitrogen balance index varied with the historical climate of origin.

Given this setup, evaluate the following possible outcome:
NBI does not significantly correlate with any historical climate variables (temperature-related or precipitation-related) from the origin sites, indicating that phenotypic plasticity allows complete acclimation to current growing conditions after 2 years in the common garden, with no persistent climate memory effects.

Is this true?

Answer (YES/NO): YES